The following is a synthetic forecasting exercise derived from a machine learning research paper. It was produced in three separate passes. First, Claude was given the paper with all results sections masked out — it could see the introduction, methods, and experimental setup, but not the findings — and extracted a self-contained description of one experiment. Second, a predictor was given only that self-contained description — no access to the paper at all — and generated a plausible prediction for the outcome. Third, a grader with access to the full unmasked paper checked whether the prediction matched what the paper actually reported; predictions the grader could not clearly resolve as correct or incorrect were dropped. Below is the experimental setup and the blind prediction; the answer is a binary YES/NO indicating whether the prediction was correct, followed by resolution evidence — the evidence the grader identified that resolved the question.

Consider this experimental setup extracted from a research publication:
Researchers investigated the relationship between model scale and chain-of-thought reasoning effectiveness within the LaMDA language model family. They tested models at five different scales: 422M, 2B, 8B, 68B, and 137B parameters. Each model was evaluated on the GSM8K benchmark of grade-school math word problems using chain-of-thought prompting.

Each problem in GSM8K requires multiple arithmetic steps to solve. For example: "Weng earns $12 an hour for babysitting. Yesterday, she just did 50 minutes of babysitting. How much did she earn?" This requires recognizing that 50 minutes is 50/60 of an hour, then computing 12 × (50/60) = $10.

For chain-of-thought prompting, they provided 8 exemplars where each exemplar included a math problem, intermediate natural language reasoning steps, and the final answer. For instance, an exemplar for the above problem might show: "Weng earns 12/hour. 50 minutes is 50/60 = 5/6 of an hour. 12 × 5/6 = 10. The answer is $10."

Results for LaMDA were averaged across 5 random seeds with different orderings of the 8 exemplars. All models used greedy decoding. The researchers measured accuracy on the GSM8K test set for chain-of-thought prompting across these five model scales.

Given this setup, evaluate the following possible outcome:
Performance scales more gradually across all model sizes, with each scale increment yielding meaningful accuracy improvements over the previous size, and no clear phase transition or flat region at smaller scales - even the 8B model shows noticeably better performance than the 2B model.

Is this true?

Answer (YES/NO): NO